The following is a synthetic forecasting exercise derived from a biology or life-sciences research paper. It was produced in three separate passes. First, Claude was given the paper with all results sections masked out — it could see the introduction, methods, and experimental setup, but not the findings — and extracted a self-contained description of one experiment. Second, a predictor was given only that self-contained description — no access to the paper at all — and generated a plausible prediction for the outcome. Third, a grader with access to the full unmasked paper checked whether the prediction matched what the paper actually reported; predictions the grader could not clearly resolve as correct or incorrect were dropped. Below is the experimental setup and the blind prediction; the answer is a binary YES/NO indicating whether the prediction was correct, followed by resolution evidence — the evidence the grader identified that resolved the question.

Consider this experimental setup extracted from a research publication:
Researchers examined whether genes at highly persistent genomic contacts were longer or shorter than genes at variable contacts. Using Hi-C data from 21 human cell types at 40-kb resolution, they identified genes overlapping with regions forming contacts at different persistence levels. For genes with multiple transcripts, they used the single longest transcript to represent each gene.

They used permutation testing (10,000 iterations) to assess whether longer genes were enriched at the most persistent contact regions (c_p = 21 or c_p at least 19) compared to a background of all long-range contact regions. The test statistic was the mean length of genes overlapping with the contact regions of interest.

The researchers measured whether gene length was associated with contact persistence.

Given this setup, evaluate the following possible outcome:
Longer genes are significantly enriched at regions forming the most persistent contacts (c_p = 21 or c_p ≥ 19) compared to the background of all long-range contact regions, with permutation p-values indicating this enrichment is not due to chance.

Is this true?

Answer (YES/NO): YES